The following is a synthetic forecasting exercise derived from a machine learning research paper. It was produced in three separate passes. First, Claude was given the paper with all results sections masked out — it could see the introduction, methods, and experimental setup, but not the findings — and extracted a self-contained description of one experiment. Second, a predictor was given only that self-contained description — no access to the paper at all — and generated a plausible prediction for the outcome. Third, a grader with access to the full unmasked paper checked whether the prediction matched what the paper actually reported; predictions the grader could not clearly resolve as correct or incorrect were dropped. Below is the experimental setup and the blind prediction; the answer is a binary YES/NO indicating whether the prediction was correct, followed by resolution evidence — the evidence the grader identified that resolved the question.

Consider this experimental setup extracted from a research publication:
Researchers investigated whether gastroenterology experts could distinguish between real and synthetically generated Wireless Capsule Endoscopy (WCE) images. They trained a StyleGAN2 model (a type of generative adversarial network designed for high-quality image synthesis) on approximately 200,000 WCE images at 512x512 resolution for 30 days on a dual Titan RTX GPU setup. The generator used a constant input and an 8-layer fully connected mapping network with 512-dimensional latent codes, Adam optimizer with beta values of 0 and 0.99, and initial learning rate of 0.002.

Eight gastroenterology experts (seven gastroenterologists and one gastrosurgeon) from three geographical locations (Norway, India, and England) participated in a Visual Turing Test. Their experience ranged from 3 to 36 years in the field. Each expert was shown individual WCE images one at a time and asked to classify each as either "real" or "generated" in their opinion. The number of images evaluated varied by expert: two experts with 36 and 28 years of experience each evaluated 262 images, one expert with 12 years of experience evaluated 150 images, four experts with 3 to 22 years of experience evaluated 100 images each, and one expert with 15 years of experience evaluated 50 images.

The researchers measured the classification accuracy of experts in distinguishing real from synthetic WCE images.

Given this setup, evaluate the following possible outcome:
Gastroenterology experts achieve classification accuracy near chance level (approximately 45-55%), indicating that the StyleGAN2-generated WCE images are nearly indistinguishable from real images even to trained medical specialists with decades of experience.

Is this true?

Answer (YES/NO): YES